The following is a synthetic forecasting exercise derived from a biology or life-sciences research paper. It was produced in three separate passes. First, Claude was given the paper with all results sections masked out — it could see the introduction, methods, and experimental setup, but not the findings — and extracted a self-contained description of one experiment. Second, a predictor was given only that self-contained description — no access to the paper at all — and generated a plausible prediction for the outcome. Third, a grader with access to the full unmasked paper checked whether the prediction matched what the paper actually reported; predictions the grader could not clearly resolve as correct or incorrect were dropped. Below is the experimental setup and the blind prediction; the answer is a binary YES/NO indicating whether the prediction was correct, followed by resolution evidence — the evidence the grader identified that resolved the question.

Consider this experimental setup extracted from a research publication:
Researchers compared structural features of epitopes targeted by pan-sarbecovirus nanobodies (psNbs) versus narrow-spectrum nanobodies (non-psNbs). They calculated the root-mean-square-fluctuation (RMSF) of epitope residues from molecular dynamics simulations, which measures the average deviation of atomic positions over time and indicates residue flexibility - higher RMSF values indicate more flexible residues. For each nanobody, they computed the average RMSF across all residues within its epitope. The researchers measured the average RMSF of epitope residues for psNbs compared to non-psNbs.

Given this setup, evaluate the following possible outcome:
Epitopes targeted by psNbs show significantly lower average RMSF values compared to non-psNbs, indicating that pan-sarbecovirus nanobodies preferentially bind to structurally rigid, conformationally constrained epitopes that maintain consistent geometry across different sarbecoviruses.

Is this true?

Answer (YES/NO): NO